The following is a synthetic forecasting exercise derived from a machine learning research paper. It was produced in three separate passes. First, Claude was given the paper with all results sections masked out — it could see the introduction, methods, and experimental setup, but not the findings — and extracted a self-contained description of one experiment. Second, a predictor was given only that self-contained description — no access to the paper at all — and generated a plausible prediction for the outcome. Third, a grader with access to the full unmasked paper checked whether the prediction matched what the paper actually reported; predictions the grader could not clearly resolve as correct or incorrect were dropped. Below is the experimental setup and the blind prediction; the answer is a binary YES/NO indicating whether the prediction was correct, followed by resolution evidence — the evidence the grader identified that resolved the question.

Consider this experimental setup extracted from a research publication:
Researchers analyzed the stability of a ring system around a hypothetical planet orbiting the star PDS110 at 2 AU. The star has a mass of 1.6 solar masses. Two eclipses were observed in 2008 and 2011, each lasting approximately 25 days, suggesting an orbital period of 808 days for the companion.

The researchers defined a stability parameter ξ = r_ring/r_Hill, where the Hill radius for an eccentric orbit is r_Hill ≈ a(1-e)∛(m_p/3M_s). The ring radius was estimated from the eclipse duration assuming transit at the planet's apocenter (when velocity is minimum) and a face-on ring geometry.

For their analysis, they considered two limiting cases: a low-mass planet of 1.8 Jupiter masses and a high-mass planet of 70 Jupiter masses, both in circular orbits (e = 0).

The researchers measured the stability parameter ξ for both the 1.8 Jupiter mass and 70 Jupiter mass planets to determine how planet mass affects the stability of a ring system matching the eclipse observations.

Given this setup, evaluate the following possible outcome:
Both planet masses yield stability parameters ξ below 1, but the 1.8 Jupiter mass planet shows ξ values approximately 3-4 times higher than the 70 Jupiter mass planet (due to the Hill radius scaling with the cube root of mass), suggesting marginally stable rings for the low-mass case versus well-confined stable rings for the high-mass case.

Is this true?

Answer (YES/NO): NO